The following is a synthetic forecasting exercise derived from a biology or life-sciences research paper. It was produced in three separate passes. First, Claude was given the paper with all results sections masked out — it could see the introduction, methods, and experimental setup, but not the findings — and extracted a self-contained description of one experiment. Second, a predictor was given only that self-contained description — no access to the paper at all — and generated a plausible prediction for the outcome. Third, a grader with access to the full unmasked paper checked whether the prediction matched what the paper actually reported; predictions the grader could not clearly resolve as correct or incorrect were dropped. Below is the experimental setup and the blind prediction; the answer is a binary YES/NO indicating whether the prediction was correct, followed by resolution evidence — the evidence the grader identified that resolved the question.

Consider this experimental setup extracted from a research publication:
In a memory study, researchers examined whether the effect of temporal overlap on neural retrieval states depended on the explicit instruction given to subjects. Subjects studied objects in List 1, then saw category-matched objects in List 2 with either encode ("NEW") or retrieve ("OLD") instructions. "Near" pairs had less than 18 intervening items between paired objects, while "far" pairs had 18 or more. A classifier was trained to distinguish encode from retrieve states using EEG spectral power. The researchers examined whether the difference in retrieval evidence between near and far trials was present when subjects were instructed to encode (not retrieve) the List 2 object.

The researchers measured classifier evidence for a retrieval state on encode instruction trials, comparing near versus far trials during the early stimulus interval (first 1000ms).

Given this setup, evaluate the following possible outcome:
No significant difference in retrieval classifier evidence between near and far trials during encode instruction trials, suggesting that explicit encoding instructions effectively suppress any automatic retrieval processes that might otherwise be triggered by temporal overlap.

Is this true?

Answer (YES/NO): NO